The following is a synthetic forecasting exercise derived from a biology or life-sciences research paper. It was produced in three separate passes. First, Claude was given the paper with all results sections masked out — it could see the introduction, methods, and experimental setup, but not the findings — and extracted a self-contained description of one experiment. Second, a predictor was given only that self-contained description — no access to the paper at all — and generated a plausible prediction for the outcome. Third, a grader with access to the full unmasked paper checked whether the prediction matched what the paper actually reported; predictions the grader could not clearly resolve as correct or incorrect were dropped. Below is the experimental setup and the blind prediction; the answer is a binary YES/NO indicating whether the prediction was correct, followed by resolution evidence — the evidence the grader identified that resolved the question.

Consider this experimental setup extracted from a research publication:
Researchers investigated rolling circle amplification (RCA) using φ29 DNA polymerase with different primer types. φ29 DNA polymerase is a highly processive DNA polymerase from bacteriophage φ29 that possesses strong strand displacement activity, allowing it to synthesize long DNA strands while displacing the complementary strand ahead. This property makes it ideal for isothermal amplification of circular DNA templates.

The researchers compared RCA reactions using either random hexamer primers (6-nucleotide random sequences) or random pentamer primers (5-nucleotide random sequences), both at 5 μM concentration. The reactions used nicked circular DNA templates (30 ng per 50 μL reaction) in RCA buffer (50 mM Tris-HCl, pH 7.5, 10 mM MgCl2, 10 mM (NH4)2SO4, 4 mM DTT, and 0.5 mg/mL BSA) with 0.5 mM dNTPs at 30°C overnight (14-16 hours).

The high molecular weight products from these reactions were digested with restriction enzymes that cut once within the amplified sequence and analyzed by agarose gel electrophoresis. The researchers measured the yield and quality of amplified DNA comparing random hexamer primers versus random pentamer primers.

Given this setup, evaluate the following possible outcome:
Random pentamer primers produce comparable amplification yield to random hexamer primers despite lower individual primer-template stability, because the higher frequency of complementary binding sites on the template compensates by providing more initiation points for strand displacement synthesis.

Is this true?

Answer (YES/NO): YES